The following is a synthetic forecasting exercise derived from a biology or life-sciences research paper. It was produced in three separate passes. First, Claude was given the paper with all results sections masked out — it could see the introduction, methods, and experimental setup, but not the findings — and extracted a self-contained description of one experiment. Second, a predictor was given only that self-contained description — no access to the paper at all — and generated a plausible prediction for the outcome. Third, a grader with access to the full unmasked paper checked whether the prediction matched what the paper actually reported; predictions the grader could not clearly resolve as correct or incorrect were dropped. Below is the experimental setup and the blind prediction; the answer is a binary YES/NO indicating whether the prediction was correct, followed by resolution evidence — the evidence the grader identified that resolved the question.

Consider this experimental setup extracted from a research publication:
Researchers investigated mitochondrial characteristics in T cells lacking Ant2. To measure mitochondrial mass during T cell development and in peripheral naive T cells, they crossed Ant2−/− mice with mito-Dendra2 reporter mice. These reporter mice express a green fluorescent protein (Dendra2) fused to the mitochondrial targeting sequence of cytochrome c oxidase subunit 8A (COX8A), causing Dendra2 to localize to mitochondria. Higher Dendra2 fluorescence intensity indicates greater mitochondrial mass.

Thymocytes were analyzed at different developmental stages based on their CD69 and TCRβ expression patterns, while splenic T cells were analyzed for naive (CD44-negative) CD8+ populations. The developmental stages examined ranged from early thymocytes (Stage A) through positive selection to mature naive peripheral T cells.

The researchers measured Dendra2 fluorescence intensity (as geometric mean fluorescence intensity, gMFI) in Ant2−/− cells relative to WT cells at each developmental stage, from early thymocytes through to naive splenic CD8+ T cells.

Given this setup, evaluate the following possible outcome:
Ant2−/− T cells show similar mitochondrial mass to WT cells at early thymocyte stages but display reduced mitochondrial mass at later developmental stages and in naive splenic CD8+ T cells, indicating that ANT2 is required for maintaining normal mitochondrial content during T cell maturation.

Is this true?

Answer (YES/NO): NO